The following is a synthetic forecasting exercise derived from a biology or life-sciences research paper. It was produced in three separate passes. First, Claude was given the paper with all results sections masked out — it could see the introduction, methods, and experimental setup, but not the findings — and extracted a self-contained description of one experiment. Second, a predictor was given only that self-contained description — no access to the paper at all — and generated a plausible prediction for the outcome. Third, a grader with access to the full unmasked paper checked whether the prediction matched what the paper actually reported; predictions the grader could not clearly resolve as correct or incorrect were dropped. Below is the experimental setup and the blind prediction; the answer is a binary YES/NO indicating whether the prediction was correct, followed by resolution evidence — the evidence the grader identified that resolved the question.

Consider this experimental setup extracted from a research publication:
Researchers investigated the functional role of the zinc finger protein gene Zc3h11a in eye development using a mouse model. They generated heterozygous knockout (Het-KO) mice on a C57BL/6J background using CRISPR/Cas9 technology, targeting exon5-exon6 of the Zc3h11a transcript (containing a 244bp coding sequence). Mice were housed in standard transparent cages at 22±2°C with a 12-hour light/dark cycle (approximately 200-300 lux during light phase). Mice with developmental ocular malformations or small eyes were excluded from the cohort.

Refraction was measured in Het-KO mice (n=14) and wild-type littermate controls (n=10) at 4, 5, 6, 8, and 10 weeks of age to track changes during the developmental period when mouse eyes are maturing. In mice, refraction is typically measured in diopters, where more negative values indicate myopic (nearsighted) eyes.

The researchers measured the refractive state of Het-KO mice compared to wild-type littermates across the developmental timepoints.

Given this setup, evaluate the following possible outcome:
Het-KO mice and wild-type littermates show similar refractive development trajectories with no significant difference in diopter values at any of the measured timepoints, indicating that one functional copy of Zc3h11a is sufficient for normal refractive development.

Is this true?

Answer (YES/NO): NO